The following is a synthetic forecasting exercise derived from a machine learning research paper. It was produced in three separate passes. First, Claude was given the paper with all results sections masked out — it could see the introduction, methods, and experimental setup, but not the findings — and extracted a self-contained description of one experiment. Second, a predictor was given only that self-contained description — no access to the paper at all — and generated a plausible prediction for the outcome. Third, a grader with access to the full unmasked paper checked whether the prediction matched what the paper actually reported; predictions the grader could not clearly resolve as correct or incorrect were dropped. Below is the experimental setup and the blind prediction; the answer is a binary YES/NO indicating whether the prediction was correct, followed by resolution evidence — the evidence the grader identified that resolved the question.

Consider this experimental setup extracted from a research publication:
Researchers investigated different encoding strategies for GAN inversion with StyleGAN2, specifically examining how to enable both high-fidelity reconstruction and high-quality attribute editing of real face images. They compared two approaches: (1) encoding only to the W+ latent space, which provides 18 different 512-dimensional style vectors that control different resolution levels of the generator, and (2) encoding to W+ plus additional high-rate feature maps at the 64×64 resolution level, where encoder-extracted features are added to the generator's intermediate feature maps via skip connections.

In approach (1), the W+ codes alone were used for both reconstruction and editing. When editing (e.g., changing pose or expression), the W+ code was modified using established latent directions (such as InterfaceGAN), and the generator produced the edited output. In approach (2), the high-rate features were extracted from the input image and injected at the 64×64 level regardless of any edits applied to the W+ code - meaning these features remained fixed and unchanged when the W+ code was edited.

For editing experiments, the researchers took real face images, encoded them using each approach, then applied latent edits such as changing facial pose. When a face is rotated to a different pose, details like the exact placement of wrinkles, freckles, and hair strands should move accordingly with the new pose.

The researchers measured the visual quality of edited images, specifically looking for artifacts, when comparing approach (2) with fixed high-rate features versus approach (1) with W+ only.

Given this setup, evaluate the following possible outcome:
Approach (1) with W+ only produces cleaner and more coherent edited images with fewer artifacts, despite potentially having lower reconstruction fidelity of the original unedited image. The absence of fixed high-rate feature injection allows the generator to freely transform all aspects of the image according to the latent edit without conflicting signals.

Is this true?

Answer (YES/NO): YES